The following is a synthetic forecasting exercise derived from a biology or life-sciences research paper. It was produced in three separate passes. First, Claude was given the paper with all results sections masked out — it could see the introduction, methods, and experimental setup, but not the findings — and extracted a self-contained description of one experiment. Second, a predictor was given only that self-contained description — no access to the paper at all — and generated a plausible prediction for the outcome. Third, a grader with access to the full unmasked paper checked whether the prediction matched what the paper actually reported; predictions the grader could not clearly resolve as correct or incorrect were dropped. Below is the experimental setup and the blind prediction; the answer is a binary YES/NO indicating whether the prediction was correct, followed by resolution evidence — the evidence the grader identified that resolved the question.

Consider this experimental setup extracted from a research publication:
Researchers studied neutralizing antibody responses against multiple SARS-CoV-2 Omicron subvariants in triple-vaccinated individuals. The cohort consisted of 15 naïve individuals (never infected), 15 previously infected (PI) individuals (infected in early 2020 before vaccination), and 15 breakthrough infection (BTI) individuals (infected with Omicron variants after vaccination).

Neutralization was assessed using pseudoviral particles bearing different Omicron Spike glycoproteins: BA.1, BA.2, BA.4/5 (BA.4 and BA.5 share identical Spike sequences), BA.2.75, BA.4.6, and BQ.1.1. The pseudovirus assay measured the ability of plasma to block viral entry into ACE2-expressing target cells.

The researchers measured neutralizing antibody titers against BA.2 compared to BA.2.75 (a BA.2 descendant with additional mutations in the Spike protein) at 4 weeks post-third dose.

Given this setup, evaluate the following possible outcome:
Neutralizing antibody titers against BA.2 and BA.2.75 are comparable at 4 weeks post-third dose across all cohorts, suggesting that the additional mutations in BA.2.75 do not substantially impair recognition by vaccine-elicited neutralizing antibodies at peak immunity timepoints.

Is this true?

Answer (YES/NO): NO